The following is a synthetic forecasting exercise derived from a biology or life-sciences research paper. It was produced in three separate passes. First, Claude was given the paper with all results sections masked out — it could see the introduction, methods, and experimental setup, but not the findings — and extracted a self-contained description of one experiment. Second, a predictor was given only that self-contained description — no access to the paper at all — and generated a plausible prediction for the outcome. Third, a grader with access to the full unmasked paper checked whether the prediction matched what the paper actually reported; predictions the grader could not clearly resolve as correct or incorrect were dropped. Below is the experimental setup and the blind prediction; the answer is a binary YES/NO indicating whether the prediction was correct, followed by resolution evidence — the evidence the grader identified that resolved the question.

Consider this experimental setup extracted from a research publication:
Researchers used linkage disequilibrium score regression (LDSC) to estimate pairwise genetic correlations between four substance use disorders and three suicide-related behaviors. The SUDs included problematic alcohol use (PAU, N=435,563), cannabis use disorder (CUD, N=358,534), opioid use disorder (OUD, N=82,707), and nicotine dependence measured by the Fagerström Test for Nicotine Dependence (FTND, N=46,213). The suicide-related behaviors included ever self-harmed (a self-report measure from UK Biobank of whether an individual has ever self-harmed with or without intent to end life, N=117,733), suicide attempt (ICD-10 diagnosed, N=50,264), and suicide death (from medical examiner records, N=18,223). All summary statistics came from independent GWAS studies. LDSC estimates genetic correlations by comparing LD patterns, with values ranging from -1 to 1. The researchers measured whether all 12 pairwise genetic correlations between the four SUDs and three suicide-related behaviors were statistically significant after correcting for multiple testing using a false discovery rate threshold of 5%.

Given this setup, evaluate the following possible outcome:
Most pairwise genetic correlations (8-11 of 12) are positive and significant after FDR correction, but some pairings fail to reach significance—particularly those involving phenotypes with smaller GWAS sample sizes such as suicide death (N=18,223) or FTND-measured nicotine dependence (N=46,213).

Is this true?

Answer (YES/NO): NO